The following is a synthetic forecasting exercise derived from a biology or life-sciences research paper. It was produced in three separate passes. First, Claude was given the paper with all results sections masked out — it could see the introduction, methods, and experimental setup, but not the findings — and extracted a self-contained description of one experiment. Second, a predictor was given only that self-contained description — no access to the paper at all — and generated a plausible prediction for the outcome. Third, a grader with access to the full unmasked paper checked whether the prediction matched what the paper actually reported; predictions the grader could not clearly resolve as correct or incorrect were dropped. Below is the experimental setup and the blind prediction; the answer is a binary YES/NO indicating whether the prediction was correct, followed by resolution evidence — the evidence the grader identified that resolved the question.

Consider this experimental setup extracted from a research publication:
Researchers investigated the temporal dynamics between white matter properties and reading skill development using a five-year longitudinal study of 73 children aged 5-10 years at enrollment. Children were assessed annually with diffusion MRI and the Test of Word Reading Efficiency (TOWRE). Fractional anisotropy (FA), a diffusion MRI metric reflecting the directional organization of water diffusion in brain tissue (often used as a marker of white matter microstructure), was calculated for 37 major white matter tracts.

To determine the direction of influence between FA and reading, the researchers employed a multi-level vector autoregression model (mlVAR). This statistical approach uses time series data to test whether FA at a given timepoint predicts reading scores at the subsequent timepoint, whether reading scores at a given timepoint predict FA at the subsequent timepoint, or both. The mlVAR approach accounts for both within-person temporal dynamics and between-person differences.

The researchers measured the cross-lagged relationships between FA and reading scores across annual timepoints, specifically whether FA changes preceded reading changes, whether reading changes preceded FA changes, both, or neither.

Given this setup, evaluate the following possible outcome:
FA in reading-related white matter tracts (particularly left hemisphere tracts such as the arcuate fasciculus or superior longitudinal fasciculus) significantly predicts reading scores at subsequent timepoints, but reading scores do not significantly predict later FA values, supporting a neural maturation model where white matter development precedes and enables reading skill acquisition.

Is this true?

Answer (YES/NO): NO